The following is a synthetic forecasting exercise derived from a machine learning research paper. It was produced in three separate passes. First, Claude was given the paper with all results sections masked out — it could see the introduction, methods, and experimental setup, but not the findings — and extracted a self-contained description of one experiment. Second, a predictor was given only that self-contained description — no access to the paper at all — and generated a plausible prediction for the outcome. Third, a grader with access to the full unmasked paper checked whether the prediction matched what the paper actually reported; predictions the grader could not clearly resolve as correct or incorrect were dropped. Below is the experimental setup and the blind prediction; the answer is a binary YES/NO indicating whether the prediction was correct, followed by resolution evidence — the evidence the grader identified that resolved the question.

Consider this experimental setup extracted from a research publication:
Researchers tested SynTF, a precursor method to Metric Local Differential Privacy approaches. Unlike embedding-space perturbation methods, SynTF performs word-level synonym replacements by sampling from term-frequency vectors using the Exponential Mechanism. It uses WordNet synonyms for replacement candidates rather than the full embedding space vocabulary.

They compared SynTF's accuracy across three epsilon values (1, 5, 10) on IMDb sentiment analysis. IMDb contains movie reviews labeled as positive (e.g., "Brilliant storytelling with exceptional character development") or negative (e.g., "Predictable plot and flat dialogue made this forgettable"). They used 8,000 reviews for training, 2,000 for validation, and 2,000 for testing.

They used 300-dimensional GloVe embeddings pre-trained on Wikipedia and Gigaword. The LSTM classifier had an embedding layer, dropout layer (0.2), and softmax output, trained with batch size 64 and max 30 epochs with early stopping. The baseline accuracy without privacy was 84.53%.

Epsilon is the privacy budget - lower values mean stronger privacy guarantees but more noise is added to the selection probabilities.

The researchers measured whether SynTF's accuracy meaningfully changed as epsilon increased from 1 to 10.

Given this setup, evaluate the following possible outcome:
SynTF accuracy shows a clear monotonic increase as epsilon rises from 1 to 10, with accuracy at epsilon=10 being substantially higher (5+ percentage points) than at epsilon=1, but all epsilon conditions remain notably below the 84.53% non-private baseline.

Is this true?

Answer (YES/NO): NO